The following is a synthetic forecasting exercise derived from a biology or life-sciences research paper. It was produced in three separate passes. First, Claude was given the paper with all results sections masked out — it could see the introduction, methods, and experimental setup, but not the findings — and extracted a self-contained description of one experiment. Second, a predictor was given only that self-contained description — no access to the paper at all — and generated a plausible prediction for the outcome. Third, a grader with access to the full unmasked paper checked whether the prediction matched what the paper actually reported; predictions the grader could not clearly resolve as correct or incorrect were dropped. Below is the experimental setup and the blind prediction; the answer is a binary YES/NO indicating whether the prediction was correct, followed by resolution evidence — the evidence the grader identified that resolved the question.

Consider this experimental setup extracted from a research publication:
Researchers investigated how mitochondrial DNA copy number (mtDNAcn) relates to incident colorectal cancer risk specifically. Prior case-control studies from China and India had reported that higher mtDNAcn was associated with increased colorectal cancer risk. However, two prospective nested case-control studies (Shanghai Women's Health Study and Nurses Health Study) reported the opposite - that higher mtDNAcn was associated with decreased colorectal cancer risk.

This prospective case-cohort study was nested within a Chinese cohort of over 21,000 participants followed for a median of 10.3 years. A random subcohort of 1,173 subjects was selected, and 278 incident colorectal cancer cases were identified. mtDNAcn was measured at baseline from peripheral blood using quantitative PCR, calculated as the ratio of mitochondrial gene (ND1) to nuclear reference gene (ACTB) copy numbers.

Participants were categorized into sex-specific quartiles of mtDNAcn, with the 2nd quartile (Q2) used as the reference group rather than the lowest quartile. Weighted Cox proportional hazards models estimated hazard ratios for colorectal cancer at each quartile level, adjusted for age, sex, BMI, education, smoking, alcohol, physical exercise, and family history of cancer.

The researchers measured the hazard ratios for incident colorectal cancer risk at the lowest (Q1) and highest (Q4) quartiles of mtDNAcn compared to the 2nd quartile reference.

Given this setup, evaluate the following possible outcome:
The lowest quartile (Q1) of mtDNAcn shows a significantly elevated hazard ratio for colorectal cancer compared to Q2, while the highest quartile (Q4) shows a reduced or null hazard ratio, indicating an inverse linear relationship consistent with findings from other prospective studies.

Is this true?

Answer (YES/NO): NO